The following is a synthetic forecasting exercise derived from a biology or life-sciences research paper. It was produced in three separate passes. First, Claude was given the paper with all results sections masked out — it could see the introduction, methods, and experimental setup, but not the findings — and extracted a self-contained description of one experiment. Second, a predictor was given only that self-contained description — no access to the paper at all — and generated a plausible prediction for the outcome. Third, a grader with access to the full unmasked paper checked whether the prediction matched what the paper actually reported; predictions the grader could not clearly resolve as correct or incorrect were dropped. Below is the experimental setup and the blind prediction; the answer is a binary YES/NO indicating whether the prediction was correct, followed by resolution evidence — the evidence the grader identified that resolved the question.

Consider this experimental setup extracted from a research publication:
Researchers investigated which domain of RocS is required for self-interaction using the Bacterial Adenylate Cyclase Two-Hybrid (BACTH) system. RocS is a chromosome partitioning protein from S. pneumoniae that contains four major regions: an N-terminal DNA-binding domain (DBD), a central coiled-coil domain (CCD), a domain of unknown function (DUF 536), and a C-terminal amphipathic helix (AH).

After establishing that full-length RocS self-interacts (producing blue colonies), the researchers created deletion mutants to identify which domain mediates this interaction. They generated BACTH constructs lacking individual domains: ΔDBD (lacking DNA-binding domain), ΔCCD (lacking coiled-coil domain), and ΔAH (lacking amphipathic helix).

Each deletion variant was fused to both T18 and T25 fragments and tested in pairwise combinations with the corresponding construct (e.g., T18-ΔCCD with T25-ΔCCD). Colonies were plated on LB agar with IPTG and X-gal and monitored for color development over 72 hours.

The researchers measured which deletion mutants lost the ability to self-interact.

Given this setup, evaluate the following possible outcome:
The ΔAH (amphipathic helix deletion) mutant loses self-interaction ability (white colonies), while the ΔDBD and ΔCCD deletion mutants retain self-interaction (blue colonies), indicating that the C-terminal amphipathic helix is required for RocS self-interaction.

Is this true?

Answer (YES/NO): NO